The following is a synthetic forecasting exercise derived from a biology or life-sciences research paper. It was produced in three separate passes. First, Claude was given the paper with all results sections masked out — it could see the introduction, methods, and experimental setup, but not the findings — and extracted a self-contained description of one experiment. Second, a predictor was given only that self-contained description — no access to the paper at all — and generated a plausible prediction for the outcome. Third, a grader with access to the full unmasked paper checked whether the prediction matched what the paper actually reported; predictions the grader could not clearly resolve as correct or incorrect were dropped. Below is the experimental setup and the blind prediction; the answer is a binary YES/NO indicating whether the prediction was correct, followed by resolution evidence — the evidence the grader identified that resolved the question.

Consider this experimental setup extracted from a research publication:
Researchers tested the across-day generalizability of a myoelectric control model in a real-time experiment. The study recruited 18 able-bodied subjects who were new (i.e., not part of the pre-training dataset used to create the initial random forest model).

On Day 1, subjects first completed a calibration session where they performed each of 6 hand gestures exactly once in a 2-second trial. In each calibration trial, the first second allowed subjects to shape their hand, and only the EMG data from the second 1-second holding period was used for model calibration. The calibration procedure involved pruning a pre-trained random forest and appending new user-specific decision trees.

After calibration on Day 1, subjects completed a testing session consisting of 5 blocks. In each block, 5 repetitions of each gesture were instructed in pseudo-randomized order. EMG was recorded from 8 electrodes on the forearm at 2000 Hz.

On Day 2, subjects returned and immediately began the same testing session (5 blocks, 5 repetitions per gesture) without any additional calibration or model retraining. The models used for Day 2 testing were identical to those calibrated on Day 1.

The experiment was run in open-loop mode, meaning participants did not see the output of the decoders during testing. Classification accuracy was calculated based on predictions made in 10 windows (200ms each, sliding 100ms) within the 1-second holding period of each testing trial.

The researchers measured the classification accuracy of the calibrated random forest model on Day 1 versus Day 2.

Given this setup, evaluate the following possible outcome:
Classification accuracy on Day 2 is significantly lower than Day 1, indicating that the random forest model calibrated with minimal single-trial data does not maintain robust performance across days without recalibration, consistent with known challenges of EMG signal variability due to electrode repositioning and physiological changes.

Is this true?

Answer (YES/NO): NO